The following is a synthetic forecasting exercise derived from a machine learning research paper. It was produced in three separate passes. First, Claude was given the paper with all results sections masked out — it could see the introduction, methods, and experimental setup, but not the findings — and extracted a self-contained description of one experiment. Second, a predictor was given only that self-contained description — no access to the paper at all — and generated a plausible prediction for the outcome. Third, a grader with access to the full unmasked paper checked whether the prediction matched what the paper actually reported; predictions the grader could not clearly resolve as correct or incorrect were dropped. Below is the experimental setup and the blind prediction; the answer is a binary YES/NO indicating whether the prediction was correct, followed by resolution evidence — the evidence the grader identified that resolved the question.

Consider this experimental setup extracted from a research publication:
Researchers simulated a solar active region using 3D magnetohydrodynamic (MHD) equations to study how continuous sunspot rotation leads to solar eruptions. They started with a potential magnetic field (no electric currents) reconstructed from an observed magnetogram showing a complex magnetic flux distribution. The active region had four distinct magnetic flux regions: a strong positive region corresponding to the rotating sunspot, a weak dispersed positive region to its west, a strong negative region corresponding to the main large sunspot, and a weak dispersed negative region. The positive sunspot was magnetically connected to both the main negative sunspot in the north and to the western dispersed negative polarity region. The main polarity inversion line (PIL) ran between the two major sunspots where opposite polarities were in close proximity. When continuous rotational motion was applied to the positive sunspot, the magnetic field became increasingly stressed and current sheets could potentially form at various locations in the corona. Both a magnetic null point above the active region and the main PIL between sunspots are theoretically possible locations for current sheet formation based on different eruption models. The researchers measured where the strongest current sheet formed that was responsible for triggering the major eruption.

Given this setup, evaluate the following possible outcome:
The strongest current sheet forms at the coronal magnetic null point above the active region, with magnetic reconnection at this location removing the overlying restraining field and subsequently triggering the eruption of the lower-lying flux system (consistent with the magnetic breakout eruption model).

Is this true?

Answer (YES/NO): NO